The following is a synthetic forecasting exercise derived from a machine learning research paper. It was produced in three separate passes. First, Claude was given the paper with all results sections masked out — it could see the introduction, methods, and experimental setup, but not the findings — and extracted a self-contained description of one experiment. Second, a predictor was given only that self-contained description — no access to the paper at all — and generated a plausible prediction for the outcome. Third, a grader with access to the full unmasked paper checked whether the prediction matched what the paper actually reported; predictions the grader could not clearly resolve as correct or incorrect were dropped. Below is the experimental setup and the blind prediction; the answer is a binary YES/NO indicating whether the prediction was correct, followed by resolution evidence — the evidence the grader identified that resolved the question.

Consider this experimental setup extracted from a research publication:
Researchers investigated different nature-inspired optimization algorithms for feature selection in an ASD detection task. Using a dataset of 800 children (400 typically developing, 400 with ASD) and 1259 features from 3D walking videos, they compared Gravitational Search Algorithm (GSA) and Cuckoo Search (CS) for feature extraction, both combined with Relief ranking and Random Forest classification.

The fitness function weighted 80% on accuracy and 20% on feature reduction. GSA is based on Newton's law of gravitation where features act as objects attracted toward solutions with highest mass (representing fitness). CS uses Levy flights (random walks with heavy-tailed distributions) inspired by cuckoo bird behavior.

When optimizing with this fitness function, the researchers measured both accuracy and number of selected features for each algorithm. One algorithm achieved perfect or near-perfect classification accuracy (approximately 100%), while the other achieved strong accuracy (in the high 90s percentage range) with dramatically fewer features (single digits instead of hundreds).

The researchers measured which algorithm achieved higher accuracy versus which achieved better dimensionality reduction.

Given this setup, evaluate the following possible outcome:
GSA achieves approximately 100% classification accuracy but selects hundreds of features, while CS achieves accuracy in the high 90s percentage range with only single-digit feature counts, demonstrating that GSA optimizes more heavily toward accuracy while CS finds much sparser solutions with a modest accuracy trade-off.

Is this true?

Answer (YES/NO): YES